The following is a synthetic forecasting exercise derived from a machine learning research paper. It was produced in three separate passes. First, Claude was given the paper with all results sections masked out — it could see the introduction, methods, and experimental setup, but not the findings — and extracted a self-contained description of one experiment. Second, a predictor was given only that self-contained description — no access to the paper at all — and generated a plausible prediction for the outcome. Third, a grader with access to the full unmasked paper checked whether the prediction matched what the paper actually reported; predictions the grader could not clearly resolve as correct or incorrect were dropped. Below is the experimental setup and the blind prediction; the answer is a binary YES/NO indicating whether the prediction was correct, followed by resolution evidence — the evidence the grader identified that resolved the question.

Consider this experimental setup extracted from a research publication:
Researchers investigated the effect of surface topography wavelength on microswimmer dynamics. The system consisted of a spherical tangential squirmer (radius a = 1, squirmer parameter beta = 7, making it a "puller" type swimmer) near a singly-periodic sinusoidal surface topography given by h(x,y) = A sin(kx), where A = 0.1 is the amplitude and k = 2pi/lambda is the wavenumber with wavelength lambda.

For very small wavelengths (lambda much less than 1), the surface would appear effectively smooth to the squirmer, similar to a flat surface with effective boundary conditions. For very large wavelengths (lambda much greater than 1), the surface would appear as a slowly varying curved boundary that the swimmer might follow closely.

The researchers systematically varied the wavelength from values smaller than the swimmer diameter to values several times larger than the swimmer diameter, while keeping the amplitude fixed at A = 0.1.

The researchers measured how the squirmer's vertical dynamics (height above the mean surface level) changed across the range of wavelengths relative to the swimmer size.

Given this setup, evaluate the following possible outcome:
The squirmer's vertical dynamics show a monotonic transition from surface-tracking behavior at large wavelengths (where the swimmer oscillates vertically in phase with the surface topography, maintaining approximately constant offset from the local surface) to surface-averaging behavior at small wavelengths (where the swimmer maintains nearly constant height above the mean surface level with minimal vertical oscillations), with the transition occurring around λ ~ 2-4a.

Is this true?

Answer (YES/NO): NO